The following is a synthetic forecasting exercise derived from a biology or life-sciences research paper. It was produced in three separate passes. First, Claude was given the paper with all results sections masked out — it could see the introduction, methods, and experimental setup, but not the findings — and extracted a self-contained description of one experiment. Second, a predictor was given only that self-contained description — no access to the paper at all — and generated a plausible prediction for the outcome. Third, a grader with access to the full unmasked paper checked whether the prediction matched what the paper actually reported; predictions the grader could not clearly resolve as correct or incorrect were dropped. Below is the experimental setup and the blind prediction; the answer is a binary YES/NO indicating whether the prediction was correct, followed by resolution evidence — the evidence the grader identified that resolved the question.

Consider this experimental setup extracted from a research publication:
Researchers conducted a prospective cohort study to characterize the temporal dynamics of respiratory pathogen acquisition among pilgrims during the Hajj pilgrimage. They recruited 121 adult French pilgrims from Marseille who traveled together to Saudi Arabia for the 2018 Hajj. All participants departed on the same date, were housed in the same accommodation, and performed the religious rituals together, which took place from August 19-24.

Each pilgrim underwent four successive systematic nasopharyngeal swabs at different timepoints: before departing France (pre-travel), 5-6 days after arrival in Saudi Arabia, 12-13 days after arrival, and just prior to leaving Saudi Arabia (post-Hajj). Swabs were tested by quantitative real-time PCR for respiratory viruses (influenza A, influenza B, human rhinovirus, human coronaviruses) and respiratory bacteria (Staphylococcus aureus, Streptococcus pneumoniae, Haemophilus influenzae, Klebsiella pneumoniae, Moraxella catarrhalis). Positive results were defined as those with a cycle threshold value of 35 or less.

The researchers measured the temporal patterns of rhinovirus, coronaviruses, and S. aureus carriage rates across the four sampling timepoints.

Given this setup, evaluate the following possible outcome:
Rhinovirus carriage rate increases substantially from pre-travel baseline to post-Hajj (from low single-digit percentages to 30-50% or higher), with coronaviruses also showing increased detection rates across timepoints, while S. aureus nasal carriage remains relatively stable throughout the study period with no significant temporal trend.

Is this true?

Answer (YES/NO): NO